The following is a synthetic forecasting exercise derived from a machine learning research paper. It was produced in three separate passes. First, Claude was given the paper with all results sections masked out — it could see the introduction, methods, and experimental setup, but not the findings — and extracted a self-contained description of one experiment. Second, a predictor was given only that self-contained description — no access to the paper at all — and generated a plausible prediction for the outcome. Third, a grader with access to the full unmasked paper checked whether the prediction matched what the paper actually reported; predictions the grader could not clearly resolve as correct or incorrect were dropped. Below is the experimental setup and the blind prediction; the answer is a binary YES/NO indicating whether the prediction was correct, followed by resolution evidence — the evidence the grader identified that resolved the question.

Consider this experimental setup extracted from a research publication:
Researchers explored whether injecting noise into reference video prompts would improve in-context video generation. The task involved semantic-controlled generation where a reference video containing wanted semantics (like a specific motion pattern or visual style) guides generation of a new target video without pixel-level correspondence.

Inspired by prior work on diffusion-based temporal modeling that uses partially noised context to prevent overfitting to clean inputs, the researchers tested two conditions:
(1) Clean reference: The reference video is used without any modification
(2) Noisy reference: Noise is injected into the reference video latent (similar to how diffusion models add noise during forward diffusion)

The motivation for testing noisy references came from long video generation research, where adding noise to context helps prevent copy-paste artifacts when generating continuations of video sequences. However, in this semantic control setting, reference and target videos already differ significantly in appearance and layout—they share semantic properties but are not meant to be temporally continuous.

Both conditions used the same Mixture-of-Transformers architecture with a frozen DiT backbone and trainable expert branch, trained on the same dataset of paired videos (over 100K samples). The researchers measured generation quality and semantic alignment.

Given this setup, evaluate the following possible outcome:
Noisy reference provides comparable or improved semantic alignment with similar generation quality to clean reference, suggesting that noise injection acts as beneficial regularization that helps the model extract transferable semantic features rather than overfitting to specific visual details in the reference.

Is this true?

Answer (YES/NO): NO